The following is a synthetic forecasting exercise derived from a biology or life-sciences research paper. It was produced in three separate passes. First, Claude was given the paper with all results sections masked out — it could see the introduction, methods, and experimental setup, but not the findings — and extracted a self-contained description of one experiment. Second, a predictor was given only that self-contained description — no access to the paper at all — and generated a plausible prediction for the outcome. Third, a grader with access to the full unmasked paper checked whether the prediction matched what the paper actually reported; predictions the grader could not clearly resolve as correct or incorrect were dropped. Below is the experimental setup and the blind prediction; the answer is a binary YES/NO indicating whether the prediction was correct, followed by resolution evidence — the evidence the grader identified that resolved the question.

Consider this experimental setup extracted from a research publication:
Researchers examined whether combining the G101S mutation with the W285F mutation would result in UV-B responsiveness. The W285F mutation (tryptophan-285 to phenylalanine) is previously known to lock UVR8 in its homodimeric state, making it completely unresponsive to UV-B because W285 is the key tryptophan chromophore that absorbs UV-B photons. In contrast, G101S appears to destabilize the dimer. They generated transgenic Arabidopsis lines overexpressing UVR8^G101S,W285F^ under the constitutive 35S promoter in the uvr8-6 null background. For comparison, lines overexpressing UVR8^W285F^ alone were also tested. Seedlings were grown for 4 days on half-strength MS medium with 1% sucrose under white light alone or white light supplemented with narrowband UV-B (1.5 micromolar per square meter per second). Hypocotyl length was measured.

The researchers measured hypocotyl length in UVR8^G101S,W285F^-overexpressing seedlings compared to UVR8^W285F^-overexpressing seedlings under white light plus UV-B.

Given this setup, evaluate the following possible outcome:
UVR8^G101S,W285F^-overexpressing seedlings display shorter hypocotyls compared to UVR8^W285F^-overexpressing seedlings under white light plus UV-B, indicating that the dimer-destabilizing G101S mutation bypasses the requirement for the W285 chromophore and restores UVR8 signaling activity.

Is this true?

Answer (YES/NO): YES